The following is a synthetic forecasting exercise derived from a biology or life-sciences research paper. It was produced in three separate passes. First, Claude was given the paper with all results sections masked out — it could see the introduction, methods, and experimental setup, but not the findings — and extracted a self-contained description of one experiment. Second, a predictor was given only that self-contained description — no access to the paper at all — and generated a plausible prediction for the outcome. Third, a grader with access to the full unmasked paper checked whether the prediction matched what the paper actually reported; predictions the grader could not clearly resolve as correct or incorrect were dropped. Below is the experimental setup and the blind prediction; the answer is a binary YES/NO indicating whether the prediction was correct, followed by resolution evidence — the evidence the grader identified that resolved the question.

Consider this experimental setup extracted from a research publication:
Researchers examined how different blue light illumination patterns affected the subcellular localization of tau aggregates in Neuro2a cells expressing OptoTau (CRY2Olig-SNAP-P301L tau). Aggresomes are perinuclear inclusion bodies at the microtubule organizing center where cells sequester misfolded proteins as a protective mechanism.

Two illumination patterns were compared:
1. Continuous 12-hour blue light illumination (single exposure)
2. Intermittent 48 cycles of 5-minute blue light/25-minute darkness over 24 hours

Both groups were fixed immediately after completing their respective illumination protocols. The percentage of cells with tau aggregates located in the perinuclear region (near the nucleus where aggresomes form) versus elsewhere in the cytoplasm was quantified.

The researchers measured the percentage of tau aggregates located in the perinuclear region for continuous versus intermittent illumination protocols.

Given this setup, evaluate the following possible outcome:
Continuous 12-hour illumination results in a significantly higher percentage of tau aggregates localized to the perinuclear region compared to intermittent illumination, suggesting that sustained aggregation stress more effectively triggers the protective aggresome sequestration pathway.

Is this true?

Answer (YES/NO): YES